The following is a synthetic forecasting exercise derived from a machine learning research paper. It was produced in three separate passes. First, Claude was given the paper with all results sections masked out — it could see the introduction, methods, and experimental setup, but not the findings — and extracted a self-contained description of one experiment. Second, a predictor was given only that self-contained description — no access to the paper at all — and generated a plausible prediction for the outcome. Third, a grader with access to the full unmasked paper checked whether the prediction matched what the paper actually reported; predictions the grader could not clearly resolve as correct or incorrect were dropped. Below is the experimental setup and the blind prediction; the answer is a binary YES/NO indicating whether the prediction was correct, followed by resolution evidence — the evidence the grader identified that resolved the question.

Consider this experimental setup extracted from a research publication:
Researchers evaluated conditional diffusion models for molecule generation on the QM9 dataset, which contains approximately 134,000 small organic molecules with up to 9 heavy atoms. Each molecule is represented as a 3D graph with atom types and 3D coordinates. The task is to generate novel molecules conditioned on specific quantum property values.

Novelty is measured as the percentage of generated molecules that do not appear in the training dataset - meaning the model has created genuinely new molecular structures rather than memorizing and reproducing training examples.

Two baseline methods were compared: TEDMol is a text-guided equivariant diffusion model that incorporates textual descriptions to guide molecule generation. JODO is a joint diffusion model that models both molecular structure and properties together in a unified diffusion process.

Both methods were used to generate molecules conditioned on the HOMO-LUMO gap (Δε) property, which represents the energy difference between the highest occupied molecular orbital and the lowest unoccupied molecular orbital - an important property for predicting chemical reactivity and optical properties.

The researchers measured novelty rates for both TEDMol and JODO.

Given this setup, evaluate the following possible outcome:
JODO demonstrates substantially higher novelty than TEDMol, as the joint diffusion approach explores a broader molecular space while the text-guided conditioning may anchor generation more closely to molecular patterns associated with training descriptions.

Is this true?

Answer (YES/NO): YES